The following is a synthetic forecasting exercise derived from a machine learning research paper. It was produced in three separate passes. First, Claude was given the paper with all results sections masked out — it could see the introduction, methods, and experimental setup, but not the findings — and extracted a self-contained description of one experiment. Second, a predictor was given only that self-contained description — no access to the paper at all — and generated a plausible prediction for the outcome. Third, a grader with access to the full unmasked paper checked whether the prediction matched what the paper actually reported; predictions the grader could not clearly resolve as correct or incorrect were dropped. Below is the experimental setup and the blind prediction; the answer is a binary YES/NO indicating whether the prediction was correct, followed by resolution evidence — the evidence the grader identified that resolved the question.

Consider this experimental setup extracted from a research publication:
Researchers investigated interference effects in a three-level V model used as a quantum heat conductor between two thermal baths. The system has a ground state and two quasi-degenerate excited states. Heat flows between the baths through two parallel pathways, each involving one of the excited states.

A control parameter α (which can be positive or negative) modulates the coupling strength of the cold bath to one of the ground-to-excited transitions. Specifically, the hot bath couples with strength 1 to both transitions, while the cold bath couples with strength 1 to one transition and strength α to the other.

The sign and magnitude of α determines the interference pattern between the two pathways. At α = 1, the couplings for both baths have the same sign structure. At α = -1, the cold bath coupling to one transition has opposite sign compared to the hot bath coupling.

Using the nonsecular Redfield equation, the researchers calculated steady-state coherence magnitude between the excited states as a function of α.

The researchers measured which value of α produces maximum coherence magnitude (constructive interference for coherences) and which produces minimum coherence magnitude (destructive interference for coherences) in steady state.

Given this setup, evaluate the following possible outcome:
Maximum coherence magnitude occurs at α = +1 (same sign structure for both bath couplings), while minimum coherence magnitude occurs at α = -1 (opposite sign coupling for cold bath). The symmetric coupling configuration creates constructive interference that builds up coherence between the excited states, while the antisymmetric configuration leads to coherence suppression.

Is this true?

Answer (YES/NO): NO